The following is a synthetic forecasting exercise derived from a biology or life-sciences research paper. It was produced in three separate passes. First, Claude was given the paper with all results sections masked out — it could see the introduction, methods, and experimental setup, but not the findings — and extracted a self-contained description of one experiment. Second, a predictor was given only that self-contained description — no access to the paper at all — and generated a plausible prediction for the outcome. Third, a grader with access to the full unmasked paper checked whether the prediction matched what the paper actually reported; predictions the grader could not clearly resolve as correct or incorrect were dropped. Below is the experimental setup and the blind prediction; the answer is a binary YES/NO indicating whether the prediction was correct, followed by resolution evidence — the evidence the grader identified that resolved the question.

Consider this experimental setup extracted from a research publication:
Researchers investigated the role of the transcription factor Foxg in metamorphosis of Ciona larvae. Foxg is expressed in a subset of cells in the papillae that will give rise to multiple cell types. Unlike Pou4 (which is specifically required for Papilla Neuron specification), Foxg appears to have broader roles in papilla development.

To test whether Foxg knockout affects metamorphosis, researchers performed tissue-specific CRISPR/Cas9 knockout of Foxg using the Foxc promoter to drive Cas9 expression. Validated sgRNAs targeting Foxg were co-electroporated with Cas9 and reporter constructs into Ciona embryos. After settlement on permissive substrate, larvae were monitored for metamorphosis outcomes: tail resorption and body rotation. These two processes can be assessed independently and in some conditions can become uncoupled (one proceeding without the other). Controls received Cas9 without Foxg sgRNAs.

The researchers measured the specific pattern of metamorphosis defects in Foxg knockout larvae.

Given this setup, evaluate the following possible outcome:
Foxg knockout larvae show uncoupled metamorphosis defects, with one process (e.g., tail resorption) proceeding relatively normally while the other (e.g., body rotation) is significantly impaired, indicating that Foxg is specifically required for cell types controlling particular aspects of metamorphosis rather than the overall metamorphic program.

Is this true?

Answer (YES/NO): NO